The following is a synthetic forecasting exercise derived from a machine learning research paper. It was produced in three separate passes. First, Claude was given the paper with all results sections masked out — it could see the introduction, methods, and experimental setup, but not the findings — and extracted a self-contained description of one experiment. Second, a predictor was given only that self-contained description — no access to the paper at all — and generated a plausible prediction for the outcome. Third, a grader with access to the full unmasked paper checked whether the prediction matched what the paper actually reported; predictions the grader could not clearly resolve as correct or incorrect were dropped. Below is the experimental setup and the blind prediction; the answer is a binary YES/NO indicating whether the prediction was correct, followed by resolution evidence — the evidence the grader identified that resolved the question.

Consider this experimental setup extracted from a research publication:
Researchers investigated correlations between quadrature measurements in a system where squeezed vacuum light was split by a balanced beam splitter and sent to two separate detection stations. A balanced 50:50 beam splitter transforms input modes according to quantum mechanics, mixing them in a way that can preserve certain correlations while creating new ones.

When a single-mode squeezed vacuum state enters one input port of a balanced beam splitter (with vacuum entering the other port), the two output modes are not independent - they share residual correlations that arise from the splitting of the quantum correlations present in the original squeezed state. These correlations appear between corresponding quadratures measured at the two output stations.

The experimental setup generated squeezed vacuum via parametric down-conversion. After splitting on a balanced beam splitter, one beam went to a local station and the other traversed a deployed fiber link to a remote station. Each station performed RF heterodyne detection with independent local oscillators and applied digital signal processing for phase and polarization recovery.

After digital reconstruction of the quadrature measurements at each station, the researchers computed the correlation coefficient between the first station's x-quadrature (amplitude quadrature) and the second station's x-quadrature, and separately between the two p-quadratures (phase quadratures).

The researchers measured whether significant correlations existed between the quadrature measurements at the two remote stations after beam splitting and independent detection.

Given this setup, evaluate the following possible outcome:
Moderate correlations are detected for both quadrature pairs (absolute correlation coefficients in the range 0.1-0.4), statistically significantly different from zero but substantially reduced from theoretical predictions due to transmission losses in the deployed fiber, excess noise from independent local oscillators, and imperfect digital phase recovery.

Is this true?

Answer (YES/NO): NO